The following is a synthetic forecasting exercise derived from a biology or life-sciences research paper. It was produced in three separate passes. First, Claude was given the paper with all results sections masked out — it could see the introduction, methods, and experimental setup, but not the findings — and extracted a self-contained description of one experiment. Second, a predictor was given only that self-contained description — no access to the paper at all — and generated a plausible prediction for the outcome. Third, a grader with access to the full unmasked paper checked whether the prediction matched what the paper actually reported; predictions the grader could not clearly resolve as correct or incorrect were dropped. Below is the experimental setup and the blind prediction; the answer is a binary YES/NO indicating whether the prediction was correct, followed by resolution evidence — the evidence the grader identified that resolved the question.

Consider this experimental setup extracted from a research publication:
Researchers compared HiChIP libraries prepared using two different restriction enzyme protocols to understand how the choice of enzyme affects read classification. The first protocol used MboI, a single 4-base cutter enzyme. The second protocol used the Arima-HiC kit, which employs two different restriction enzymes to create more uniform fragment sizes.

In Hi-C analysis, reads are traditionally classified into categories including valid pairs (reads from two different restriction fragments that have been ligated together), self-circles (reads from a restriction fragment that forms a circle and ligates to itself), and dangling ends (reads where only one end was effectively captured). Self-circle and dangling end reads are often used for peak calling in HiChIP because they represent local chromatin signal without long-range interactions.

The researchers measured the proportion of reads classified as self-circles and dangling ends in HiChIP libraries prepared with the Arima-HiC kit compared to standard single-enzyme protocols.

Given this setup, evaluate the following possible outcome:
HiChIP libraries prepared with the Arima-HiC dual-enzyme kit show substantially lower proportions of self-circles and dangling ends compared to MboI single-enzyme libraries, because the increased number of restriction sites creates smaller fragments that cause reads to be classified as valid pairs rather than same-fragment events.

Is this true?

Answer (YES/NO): YES